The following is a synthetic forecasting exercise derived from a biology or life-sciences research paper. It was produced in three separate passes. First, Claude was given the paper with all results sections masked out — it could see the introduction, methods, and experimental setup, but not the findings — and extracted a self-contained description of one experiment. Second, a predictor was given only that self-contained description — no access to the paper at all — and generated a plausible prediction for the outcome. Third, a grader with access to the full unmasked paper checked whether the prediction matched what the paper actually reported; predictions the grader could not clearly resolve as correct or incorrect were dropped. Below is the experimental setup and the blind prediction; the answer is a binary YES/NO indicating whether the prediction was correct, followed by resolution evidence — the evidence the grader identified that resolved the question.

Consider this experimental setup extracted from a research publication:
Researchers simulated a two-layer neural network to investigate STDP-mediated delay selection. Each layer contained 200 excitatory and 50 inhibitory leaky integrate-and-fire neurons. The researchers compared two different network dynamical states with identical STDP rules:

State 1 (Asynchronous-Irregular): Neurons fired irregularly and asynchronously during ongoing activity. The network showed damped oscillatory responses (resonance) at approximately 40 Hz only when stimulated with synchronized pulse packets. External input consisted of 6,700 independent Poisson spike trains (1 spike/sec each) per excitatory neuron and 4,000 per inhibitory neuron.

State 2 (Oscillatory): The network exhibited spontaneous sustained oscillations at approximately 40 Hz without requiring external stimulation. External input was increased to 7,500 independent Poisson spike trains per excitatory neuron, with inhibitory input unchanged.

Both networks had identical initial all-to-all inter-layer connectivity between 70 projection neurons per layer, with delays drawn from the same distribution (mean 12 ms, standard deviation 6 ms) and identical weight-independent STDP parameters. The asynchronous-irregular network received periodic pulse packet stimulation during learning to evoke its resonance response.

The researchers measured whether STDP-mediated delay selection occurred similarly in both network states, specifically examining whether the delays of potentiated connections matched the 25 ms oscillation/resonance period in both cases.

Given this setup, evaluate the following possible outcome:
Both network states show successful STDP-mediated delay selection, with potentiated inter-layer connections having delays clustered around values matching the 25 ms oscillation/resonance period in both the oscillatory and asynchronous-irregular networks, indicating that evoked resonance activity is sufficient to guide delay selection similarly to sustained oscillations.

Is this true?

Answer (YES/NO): NO